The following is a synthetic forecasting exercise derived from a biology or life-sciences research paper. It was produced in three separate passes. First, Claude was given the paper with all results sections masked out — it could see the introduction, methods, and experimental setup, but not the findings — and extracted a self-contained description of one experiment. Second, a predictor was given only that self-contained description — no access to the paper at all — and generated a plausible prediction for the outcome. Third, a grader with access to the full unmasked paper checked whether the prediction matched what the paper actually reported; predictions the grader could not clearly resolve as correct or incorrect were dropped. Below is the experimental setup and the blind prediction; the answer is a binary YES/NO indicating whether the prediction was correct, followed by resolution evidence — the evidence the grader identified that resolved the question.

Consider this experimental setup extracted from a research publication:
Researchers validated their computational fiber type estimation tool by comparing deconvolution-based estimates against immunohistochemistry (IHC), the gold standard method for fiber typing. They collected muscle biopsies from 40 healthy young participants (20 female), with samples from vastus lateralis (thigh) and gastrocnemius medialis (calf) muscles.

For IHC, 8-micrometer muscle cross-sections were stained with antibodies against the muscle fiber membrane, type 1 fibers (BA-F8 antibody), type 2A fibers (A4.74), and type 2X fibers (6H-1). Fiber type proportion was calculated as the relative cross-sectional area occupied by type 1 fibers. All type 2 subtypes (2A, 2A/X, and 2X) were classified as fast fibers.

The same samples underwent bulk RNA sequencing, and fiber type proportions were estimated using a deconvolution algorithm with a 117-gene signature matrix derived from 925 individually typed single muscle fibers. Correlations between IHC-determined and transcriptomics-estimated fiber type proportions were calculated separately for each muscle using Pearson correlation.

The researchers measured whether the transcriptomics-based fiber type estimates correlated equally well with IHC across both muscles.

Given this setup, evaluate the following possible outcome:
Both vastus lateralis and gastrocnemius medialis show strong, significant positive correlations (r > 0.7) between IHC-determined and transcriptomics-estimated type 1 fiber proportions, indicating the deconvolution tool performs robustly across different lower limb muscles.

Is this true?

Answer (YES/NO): YES